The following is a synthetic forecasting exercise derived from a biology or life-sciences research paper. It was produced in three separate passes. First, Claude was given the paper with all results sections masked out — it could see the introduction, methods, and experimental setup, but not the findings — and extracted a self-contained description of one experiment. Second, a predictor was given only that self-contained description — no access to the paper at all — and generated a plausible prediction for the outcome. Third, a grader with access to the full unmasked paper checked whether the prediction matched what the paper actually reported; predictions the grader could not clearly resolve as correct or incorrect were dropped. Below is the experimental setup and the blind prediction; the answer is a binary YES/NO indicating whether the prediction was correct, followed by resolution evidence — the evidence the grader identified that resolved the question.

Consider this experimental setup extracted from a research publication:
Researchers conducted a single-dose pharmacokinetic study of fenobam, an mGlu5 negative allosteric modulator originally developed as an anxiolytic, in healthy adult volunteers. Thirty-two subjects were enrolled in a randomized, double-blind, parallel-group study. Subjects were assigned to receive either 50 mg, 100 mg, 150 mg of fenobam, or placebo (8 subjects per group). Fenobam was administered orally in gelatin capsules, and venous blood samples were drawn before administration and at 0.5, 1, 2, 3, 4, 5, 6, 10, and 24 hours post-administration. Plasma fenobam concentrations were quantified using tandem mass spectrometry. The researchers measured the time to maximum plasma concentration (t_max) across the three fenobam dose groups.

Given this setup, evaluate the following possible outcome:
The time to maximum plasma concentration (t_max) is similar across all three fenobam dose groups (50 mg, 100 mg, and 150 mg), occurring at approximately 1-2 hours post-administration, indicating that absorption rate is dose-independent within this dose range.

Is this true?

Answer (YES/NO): NO